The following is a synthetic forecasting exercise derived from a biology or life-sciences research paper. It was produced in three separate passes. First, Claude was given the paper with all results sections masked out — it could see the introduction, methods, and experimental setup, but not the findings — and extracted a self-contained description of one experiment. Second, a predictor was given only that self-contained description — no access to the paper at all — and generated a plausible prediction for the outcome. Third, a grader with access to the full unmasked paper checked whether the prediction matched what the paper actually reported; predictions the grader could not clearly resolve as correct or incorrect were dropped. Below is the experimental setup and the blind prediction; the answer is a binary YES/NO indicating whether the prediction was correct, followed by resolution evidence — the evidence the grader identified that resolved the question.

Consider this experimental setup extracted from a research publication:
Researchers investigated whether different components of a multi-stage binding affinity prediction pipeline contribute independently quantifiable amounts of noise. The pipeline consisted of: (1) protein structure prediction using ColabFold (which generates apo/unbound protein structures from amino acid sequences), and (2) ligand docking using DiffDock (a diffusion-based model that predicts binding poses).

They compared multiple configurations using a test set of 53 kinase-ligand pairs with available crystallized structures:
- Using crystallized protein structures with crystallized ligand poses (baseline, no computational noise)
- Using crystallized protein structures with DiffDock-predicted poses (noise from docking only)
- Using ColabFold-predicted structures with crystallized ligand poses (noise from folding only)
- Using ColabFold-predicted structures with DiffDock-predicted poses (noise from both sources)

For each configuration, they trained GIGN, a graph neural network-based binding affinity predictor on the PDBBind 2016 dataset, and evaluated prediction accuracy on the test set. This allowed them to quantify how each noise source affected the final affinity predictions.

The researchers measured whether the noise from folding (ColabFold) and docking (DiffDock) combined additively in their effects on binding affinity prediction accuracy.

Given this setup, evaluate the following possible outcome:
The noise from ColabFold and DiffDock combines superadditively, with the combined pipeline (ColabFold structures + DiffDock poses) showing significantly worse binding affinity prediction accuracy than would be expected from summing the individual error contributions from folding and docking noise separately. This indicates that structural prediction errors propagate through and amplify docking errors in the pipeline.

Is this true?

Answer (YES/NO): NO